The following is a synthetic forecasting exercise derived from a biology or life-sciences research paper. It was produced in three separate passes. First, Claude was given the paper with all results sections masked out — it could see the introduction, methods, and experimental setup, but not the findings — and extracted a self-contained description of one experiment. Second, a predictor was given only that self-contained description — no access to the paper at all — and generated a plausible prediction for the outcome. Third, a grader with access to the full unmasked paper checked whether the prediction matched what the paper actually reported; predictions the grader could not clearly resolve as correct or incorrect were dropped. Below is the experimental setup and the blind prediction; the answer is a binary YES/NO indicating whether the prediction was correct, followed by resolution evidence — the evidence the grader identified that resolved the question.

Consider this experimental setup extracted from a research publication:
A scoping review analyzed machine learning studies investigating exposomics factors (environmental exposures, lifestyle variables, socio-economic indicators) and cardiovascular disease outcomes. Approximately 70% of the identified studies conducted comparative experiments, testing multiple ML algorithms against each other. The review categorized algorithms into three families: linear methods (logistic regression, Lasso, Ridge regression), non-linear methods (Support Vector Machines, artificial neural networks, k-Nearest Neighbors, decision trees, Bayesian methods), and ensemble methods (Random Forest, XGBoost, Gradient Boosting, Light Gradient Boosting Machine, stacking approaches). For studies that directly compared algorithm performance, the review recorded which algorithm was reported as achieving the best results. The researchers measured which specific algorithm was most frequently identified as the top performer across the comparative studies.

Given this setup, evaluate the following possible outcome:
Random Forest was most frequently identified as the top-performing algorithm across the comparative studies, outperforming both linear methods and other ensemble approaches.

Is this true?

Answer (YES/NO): YES